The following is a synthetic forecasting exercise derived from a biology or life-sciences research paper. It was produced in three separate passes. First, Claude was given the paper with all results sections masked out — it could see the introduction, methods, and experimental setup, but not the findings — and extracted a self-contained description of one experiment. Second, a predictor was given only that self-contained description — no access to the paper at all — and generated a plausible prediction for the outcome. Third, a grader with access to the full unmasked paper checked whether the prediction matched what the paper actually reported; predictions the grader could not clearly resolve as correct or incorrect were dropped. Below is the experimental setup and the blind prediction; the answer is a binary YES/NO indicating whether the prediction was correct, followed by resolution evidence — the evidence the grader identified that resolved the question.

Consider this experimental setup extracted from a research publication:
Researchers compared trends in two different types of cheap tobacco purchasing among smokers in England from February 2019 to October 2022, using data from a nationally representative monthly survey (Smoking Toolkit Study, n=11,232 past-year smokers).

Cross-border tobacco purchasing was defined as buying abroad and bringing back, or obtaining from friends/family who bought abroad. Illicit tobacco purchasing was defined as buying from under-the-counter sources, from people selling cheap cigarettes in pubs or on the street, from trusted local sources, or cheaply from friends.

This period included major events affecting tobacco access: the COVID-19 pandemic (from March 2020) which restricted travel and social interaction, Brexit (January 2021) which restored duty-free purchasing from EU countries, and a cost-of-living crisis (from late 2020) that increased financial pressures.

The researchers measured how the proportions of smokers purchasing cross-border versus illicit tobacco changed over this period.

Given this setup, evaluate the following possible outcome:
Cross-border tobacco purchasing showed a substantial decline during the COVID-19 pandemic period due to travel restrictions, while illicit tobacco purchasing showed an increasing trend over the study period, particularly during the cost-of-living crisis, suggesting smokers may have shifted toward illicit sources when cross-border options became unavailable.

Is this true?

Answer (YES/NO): NO